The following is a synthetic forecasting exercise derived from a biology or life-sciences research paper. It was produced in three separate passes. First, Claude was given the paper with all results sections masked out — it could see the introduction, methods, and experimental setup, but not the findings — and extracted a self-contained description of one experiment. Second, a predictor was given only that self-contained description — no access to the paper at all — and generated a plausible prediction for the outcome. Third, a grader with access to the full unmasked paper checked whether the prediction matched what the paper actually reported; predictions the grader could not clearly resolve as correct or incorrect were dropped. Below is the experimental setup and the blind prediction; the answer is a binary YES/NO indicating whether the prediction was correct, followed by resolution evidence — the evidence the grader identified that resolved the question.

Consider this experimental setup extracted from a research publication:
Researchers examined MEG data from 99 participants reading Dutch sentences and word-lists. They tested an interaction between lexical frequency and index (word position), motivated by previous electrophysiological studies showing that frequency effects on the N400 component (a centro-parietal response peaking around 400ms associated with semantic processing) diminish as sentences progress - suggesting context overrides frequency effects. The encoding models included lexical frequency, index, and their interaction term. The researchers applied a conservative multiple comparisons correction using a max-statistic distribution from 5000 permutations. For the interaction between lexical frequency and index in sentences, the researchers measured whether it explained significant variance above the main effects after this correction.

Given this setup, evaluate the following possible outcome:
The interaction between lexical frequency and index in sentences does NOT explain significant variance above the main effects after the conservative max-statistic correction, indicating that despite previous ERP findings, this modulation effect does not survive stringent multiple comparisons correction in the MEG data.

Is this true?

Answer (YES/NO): YES